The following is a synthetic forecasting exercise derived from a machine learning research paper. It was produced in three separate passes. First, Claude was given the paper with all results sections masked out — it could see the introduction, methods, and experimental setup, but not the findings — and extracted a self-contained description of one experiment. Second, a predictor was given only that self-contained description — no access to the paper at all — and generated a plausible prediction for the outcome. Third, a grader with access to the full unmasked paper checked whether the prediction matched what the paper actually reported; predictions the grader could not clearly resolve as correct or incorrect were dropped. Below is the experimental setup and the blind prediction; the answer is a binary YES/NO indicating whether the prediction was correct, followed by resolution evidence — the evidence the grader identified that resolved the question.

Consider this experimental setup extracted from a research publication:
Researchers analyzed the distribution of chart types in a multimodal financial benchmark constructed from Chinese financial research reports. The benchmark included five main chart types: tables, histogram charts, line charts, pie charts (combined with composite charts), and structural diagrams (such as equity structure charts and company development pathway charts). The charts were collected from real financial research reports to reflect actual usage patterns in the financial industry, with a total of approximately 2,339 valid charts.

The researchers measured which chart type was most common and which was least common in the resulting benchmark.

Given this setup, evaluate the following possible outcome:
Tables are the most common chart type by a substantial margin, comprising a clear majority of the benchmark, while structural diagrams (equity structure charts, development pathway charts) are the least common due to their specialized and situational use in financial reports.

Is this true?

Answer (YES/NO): NO